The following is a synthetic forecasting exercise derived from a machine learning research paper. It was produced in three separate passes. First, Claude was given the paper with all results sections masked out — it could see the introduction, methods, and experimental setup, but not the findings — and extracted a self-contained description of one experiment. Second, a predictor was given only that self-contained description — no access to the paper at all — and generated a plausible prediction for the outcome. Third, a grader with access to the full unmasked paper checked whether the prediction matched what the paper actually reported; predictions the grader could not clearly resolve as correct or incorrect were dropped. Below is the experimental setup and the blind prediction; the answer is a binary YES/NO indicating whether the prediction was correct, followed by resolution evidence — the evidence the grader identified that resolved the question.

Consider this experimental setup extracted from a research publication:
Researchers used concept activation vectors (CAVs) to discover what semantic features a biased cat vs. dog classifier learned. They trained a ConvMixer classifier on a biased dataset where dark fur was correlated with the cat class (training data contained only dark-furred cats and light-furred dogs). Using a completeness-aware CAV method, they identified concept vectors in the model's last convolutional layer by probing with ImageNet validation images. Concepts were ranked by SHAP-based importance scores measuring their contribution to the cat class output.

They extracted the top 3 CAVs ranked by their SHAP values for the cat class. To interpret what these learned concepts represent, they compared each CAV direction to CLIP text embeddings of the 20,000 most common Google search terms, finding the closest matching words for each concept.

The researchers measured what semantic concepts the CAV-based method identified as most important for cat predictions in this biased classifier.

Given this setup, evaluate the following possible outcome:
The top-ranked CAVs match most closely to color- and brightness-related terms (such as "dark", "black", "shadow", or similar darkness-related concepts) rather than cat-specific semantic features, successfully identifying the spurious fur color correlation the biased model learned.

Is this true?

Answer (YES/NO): NO